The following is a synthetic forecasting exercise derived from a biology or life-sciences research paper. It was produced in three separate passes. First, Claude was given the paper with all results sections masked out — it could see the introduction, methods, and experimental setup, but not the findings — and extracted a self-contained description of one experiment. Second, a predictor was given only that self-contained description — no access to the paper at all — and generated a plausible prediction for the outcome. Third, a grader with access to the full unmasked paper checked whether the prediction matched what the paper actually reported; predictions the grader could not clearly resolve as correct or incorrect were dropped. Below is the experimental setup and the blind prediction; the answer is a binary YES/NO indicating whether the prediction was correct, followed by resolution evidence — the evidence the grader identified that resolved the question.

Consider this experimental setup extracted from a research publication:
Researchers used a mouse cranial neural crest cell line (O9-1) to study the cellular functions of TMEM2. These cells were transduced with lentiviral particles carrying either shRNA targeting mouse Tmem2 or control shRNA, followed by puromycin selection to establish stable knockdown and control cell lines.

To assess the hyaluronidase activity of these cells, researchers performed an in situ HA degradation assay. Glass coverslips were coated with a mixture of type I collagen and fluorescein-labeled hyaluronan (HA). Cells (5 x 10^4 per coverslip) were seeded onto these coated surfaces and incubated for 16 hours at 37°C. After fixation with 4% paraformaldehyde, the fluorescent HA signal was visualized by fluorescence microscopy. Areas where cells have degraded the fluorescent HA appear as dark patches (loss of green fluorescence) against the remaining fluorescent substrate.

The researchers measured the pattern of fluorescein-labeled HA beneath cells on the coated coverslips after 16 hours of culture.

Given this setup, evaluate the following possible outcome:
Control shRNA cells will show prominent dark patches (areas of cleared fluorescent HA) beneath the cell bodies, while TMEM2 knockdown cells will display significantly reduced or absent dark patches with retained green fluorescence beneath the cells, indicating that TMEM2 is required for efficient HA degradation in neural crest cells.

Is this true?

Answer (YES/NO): YES